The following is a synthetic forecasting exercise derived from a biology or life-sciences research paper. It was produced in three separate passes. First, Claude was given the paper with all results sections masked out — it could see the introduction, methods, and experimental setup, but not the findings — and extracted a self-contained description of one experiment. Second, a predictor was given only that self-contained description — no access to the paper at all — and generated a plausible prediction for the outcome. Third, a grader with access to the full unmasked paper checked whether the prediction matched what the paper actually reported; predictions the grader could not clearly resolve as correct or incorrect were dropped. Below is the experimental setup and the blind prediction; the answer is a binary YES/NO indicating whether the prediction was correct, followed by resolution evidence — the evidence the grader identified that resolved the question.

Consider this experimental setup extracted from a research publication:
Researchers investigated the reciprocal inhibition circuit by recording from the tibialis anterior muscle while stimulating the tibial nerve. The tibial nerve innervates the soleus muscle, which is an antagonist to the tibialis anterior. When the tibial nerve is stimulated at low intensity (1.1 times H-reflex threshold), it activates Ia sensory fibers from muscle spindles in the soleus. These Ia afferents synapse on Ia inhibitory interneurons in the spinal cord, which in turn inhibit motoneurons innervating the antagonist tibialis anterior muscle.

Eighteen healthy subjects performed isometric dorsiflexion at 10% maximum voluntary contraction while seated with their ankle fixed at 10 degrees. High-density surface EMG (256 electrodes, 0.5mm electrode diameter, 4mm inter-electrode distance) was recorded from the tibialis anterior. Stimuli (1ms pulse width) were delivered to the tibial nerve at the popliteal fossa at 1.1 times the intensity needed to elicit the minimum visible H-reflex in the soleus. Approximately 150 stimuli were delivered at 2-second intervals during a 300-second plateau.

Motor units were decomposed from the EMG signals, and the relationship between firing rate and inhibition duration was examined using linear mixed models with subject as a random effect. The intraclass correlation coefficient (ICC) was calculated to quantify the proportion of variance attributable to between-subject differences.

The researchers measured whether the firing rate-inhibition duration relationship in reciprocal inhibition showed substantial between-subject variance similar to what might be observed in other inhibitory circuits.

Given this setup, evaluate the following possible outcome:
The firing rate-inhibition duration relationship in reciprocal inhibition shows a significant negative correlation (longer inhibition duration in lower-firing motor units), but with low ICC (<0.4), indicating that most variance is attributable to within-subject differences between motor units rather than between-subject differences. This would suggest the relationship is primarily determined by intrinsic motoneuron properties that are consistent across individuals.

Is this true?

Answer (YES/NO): NO